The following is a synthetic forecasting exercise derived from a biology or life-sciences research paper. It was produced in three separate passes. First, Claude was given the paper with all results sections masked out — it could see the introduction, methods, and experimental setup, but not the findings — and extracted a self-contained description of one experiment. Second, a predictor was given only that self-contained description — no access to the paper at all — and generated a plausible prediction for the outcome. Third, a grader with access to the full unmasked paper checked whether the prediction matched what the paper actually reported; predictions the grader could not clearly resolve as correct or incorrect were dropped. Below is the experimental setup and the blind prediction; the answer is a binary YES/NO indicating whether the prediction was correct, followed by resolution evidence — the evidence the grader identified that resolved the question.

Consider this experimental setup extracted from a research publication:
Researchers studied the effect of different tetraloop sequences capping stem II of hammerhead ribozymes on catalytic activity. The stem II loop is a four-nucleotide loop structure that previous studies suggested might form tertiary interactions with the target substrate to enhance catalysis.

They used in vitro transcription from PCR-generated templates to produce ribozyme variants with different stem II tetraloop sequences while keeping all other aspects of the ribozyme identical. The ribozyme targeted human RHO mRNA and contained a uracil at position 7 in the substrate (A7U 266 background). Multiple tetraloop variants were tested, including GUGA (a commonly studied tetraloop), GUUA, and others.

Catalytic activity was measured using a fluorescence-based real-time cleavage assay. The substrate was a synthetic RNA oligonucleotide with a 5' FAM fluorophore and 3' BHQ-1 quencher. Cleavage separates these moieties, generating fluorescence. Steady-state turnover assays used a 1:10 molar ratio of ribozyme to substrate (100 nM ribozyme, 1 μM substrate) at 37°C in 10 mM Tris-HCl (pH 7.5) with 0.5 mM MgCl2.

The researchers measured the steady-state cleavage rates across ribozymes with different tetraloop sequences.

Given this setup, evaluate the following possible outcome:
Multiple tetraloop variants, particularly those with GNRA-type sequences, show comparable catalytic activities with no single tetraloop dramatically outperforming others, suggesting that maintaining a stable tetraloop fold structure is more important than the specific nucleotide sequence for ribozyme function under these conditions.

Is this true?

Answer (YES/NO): NO